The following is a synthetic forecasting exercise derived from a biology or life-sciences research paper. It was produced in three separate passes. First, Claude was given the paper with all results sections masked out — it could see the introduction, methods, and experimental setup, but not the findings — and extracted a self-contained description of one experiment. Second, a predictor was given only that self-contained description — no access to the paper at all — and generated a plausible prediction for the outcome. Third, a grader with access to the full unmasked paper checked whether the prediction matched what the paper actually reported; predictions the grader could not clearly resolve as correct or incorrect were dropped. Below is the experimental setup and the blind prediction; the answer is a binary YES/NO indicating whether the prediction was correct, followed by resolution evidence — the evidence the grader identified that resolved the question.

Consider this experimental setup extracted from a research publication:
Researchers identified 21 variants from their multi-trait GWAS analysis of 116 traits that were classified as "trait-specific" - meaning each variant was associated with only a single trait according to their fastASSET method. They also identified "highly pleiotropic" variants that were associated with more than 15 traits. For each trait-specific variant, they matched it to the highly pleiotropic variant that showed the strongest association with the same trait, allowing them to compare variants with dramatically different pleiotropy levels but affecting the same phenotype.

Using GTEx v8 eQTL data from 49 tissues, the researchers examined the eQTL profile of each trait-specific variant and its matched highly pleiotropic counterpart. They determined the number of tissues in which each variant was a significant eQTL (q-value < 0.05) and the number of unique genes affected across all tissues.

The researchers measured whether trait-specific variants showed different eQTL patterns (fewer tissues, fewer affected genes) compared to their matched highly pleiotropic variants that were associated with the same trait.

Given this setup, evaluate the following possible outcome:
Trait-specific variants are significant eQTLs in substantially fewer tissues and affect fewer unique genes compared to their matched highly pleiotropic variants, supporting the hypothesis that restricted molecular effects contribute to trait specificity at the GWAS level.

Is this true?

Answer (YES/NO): YES